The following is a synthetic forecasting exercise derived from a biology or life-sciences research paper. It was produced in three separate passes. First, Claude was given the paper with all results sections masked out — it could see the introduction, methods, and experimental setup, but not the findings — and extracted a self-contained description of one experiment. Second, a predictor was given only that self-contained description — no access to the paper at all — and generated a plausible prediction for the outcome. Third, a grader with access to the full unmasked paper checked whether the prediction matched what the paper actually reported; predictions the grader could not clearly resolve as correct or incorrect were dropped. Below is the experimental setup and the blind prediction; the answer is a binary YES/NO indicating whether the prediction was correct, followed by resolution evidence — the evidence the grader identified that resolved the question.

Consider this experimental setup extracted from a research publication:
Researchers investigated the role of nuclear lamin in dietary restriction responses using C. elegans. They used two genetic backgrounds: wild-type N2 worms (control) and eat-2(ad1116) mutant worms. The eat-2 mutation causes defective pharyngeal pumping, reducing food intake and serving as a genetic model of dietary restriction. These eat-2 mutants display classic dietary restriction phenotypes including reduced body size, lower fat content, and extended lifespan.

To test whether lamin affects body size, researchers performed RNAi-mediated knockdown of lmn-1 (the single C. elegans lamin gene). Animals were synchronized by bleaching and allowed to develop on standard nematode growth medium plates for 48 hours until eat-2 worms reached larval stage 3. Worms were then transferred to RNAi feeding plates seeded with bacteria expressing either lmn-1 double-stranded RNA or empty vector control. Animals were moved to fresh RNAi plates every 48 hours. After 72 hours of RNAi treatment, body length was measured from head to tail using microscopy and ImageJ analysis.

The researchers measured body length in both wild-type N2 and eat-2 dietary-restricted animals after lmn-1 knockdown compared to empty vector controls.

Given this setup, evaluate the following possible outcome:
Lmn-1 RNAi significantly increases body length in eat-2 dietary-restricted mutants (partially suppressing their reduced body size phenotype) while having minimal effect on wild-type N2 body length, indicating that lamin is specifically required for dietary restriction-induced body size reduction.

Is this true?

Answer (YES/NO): YES